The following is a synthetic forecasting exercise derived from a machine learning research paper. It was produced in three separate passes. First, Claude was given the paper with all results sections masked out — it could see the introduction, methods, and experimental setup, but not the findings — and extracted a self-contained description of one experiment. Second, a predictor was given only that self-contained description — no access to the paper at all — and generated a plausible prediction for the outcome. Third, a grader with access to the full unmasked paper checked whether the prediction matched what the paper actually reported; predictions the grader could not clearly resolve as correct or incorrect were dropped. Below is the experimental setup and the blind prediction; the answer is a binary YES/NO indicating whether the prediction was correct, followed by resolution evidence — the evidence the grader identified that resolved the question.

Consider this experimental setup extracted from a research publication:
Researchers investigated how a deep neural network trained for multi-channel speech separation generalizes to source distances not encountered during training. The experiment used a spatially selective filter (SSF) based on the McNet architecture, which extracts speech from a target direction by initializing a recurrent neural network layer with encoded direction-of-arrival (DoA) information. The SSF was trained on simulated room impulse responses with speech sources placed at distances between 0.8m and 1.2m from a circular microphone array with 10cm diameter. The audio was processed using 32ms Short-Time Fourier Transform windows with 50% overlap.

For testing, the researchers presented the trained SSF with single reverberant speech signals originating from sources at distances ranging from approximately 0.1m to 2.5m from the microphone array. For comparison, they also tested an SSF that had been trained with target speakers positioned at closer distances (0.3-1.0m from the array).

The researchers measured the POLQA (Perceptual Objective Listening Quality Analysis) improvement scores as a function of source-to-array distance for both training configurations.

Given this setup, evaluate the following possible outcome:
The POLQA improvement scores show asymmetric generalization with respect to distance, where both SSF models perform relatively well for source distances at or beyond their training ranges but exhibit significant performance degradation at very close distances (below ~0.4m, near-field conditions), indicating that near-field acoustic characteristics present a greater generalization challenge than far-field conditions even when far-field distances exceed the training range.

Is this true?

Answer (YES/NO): YES